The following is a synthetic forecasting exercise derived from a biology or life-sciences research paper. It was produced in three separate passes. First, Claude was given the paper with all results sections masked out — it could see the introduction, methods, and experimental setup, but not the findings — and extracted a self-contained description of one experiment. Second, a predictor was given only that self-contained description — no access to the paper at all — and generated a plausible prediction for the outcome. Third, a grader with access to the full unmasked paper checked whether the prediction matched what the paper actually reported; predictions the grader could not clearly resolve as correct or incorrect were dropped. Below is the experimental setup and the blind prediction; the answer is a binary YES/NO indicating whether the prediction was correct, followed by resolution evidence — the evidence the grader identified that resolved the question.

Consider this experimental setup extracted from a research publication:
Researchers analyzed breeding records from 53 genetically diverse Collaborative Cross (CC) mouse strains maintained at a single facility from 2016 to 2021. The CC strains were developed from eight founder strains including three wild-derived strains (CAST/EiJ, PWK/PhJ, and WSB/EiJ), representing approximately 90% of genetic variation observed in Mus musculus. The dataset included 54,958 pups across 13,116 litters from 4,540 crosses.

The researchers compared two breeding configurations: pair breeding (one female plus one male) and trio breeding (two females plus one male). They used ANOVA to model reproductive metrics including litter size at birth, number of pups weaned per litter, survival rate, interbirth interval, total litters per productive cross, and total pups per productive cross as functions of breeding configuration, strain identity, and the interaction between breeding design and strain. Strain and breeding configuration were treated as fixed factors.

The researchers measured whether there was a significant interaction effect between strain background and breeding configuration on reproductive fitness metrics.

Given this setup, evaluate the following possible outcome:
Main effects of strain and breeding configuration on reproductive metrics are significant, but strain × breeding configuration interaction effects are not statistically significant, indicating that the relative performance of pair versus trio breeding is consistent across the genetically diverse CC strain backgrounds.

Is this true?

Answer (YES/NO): NO